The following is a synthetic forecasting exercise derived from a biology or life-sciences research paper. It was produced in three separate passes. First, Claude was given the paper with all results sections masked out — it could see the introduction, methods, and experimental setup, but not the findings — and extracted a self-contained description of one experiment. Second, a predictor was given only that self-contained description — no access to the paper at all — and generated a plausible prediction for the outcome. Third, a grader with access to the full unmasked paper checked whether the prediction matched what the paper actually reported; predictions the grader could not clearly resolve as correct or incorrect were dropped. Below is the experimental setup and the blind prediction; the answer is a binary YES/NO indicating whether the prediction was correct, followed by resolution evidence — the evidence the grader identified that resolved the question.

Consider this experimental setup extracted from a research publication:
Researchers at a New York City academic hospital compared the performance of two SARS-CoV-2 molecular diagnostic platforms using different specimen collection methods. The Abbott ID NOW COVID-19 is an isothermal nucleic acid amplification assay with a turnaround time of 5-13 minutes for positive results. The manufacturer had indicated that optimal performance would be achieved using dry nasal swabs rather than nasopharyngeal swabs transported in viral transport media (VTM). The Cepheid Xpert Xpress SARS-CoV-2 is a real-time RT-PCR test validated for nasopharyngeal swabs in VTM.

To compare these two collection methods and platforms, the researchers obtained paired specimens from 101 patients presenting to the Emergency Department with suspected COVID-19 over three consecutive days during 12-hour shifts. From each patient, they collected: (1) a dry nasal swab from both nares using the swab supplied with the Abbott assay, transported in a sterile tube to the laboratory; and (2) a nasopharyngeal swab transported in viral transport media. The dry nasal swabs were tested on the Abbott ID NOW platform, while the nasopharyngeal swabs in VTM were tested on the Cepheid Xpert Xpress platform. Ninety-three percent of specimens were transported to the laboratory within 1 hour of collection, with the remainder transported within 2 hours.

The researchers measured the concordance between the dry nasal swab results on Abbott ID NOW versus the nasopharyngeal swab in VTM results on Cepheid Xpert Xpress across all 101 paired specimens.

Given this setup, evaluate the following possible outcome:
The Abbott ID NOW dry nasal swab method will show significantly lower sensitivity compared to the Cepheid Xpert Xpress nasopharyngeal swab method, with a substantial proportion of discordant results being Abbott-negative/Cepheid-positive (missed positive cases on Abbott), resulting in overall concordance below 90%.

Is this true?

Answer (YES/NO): YES